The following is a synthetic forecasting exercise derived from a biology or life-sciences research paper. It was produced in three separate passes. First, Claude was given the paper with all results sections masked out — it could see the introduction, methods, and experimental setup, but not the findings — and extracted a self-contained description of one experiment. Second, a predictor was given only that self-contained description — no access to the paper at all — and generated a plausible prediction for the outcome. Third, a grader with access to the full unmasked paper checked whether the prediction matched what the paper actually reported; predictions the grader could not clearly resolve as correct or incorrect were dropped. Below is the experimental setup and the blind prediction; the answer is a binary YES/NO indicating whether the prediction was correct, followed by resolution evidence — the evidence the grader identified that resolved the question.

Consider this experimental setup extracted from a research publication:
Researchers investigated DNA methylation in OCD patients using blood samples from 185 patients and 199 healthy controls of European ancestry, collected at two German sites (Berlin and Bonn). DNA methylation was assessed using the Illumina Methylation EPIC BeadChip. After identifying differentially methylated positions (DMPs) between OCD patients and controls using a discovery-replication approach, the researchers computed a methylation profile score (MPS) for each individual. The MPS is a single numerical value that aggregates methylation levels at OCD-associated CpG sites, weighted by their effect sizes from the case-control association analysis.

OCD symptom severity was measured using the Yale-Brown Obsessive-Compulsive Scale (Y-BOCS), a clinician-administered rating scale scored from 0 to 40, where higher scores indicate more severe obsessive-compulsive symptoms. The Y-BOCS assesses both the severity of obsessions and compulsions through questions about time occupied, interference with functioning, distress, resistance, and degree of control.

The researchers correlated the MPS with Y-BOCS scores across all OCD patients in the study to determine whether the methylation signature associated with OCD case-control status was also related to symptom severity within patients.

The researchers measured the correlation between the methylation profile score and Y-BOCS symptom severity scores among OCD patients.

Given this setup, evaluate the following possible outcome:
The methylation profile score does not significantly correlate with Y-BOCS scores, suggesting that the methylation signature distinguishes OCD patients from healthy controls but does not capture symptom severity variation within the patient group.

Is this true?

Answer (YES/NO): NO